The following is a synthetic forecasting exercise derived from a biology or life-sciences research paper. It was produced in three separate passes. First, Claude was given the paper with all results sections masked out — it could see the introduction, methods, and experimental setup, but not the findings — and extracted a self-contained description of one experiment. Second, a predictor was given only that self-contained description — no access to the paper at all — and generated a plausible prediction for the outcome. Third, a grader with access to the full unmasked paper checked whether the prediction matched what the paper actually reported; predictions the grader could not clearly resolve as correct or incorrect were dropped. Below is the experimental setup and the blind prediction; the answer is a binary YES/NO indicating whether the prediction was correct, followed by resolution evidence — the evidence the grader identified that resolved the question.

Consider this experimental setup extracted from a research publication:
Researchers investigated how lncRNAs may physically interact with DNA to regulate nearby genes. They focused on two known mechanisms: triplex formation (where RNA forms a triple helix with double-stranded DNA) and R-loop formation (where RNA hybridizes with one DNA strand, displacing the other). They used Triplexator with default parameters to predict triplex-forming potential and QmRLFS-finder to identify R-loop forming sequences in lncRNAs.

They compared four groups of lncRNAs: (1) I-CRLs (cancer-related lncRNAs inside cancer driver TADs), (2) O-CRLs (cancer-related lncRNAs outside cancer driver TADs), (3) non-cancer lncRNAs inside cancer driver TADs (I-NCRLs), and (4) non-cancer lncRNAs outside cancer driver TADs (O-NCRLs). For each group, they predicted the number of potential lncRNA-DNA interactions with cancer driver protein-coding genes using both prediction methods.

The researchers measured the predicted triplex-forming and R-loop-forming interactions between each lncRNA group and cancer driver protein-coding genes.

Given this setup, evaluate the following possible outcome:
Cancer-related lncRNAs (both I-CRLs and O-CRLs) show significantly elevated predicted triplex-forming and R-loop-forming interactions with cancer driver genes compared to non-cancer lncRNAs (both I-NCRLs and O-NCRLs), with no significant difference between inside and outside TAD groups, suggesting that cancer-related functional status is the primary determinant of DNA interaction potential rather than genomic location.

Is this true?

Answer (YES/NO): NO